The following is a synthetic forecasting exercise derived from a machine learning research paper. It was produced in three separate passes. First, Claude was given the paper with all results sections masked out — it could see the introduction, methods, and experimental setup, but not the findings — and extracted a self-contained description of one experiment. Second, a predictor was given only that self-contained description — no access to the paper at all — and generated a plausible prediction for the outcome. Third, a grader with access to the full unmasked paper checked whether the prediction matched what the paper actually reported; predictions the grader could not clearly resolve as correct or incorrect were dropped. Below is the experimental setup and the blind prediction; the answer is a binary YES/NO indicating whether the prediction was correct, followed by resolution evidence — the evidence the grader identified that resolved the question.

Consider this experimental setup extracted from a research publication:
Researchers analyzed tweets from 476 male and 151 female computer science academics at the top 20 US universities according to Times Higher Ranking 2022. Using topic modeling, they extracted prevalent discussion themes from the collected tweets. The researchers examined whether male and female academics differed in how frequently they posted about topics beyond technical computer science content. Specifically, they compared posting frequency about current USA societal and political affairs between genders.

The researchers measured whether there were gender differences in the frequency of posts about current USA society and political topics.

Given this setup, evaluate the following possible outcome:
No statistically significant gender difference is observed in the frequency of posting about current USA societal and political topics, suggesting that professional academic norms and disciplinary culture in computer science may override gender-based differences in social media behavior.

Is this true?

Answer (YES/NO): NO